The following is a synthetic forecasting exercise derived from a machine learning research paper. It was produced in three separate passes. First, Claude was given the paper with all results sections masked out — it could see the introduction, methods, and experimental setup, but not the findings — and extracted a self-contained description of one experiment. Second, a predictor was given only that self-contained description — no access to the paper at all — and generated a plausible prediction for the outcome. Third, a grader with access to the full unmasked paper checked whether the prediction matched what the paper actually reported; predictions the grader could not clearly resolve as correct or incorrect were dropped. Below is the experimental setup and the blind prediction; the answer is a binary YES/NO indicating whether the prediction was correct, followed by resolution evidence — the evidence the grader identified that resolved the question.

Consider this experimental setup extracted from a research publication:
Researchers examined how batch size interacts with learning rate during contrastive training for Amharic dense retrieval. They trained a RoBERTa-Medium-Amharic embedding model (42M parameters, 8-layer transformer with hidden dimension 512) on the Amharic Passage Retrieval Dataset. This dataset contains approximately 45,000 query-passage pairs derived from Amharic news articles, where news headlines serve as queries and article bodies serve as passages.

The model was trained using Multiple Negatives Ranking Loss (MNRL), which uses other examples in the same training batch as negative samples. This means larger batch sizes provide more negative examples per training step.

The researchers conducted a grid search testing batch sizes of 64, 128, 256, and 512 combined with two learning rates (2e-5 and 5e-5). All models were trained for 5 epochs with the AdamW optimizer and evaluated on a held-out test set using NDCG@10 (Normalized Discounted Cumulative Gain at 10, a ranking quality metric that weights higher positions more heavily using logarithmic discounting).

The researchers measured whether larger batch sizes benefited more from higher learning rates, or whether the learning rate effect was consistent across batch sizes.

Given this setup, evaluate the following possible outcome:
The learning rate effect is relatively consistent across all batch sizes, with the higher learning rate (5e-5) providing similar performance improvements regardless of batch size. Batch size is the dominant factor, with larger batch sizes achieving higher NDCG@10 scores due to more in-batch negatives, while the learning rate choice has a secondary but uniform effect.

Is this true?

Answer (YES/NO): NO